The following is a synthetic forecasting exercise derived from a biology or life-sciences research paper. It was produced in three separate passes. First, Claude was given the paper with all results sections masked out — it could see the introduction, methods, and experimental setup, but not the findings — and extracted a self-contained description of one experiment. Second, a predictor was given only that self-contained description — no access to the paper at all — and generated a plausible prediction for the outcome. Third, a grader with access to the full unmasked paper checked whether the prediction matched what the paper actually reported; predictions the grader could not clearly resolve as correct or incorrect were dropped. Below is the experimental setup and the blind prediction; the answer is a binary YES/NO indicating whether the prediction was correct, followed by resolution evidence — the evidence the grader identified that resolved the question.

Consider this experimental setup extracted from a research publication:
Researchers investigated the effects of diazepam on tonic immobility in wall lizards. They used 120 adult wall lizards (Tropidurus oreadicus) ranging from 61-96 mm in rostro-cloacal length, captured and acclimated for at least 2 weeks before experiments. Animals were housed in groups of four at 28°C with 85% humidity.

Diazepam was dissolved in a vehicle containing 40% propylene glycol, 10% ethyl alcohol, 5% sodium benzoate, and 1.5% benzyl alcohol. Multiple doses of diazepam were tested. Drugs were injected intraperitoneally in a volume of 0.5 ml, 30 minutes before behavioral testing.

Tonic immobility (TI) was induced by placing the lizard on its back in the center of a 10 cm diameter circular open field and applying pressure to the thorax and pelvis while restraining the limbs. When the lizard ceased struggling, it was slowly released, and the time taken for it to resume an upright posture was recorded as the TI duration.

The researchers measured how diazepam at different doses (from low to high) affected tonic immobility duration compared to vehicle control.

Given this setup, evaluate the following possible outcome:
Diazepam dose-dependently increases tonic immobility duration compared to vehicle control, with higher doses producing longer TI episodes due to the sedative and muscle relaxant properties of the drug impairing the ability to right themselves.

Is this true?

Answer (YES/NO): NO